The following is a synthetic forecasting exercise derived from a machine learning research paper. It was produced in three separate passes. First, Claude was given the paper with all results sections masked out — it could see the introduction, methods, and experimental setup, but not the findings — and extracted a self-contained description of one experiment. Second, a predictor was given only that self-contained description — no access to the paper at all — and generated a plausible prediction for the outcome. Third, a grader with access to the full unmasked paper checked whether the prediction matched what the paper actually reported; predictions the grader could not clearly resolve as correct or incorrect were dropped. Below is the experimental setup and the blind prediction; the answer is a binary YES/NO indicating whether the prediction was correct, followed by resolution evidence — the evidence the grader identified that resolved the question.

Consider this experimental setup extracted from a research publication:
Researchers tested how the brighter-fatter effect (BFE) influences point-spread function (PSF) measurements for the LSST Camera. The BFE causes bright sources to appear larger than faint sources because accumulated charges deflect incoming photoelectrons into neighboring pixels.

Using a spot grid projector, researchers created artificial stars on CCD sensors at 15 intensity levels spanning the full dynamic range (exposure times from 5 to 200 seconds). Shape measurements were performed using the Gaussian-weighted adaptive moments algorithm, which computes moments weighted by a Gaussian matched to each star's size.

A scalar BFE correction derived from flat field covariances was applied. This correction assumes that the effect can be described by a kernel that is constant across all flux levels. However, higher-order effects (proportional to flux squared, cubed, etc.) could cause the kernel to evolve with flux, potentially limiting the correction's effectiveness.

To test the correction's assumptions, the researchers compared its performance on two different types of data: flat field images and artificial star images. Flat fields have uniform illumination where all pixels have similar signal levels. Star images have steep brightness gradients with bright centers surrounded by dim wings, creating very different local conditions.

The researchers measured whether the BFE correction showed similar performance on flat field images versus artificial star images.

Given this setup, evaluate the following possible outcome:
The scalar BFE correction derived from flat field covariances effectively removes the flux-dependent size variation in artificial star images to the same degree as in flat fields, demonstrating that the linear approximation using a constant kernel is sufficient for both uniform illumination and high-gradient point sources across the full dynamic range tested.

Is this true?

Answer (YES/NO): NO